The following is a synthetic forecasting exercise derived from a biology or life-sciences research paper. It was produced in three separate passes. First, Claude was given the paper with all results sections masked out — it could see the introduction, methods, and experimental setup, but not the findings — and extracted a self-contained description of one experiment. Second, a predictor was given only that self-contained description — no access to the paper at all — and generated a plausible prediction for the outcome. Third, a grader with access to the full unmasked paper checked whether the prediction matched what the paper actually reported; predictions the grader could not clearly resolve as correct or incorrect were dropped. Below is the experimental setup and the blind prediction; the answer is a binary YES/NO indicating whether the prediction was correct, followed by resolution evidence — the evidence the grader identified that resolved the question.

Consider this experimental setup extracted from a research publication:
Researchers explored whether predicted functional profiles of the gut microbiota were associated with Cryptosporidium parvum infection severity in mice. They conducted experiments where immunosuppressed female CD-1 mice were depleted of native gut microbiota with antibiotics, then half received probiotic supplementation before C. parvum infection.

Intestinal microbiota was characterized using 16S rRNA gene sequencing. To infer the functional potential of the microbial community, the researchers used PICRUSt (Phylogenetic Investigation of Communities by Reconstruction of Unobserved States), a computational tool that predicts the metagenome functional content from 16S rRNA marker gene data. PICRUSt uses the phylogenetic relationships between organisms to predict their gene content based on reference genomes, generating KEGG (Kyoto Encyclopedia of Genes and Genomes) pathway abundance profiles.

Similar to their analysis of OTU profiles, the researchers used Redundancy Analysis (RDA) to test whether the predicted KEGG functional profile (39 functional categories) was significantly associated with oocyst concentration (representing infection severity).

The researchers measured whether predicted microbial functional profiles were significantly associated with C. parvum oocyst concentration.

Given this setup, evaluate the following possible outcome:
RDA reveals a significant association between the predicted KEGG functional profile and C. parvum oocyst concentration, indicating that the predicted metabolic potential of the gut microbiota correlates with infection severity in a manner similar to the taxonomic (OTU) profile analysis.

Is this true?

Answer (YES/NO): NO